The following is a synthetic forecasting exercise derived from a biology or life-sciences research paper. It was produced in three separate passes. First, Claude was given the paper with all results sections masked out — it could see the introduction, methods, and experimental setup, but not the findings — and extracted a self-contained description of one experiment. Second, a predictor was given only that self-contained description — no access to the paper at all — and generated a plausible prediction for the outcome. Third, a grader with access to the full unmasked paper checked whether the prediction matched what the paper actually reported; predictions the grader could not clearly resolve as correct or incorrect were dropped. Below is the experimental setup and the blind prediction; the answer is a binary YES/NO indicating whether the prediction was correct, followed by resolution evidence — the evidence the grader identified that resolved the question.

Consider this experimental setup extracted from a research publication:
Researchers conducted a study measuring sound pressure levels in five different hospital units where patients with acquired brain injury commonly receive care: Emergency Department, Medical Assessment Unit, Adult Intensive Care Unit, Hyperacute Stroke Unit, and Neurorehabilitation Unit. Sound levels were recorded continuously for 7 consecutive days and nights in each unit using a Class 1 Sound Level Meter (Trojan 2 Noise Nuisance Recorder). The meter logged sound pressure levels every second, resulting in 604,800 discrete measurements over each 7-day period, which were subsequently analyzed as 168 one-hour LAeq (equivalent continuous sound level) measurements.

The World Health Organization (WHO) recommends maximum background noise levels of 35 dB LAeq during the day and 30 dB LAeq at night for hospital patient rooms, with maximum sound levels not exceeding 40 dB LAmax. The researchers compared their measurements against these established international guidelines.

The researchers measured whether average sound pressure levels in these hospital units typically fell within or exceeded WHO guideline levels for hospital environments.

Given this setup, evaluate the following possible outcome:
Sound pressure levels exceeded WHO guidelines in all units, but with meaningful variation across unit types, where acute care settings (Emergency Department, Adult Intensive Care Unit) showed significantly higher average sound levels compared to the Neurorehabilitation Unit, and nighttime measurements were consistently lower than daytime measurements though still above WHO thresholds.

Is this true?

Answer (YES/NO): YES